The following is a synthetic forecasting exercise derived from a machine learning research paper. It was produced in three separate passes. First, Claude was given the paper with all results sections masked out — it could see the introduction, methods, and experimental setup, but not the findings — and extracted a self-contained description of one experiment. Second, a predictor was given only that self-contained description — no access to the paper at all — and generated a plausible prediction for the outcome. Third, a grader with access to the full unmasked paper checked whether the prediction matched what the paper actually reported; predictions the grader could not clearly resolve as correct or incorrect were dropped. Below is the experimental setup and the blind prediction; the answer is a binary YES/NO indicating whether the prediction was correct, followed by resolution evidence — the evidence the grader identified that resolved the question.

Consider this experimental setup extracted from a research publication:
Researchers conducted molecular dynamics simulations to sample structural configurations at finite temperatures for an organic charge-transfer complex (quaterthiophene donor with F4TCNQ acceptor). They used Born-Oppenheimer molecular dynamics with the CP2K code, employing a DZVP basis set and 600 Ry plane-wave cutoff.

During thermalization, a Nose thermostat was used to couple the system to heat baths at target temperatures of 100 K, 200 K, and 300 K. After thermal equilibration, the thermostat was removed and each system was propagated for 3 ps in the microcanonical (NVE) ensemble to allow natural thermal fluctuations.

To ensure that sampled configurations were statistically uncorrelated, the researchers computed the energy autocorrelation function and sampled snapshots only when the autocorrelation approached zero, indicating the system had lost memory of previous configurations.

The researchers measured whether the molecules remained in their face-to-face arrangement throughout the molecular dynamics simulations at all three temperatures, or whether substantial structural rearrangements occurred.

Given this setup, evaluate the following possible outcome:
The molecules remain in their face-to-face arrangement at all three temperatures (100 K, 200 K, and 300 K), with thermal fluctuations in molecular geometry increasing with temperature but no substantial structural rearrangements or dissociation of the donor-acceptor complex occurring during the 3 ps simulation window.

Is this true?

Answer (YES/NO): YES